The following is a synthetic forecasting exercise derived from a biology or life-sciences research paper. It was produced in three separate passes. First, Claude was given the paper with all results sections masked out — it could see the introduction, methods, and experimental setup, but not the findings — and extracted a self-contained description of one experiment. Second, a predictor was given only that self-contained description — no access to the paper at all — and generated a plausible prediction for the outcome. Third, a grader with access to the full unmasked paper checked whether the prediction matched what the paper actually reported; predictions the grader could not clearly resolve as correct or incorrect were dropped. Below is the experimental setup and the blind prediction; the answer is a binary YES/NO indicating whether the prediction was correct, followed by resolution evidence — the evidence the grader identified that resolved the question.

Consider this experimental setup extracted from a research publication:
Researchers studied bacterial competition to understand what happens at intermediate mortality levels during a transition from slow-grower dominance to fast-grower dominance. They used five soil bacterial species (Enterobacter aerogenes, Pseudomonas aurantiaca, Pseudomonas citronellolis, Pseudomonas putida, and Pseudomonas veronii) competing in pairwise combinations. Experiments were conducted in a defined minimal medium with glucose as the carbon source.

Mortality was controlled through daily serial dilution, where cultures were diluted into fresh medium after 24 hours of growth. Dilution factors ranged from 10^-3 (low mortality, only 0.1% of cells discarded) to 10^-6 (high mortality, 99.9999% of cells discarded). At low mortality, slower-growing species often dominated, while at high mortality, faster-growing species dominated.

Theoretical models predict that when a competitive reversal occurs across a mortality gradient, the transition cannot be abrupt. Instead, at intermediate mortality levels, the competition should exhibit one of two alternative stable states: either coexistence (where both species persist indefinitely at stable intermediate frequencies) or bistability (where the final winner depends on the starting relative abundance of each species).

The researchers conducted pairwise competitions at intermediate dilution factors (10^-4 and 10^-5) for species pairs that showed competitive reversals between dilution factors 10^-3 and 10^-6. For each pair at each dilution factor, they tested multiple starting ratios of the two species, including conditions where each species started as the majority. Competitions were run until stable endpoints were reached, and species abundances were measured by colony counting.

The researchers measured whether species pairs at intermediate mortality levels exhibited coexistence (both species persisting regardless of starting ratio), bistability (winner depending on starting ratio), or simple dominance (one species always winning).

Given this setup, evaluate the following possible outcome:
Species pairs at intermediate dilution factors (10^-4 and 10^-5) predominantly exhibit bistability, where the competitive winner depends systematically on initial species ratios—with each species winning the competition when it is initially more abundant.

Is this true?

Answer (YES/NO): NO